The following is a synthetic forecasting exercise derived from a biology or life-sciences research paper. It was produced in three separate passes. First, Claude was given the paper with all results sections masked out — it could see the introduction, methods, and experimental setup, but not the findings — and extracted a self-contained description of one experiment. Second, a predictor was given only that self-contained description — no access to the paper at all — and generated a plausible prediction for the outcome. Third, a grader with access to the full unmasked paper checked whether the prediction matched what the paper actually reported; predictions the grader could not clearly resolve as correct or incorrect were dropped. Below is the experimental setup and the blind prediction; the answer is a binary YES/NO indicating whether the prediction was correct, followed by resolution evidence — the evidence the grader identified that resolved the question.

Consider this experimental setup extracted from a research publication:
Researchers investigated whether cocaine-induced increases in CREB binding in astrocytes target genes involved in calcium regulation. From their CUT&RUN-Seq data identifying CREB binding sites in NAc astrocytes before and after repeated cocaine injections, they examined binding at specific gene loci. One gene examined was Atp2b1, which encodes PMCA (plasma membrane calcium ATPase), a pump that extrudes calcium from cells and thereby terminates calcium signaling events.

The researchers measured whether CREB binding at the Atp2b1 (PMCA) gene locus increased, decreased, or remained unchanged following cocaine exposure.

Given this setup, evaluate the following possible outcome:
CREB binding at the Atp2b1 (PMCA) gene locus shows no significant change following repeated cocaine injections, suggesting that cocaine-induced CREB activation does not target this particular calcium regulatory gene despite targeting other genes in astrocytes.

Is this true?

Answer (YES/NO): NO